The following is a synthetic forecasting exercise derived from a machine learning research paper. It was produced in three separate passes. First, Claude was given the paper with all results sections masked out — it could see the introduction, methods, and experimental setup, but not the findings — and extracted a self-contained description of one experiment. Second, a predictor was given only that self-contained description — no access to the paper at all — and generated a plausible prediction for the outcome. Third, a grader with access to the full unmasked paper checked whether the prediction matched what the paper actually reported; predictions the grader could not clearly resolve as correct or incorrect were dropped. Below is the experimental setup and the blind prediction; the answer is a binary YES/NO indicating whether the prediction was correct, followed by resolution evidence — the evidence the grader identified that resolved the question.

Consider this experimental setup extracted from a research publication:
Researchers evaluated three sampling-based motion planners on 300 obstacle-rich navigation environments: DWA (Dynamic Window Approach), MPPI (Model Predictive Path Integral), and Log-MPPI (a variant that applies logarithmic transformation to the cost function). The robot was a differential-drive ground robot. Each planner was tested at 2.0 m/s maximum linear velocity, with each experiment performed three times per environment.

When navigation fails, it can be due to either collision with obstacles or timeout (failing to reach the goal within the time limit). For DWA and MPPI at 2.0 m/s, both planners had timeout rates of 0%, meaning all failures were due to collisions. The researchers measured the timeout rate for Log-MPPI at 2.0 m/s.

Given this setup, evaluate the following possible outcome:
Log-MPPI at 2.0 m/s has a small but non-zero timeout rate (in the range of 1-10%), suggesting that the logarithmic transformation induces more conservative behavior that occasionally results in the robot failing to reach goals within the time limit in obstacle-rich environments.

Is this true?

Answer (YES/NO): YES